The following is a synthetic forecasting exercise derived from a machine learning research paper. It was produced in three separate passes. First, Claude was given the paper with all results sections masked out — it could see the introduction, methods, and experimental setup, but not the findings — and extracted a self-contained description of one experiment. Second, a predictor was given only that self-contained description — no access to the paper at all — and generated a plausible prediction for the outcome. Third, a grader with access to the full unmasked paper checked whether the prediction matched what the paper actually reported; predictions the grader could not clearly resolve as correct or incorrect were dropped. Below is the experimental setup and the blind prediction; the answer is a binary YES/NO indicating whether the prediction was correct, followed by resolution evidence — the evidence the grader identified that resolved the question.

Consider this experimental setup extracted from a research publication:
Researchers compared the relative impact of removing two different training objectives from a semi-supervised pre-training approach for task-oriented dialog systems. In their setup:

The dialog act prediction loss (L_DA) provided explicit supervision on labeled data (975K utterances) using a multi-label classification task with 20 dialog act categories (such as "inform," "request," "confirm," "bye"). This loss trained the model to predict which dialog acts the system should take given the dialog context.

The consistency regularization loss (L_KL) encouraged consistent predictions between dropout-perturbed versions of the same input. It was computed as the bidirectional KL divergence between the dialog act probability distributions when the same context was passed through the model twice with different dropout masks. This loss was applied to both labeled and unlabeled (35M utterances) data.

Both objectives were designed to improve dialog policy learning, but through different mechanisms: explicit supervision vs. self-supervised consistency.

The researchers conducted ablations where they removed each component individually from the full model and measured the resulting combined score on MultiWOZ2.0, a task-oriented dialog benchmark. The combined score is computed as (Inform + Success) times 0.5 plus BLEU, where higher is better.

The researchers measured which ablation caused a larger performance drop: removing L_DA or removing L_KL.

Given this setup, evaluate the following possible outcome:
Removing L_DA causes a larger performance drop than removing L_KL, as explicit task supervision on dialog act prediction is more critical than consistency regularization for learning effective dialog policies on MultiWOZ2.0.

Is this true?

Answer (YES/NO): YES